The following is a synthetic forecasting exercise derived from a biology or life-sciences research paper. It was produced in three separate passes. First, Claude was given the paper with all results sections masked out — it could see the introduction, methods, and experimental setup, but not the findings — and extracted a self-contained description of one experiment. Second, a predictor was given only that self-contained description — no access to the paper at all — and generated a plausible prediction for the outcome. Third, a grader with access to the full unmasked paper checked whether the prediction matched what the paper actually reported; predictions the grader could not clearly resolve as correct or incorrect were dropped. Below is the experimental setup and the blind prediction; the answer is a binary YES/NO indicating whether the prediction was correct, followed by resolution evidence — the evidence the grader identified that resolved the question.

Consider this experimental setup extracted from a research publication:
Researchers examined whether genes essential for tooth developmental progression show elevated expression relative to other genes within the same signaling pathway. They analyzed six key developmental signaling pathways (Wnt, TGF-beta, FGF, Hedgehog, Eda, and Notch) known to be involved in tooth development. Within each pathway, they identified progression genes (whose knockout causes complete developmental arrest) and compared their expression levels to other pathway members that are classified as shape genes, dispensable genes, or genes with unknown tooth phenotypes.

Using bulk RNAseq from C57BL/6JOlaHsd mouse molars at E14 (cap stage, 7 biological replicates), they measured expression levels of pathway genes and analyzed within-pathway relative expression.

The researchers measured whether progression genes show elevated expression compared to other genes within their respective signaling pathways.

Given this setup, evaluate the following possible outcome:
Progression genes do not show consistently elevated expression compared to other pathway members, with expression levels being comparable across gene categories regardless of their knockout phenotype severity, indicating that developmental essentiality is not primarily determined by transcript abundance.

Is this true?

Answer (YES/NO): NO